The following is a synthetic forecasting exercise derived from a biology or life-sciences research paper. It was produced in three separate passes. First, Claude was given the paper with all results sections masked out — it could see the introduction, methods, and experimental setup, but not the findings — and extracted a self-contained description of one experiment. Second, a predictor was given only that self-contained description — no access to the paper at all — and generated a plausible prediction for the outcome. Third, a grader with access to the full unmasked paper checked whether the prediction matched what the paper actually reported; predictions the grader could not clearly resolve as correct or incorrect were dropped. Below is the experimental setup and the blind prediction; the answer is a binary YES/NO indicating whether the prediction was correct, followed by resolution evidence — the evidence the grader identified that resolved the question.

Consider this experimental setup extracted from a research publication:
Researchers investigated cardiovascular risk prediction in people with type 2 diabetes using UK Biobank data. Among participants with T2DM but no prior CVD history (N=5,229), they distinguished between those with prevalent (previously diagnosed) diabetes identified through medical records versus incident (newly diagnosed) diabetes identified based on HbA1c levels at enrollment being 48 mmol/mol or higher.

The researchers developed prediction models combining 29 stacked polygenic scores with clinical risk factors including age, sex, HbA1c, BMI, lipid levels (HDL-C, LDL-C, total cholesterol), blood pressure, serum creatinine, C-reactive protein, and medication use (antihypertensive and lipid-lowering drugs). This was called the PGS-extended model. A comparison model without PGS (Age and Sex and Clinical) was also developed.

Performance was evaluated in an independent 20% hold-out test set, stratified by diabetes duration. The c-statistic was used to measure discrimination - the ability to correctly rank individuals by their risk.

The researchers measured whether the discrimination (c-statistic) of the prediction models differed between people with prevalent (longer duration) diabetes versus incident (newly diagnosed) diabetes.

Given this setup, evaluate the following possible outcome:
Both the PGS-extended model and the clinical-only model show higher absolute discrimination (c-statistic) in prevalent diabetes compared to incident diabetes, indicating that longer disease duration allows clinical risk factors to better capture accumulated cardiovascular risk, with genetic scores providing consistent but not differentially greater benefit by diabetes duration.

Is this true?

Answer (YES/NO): NO